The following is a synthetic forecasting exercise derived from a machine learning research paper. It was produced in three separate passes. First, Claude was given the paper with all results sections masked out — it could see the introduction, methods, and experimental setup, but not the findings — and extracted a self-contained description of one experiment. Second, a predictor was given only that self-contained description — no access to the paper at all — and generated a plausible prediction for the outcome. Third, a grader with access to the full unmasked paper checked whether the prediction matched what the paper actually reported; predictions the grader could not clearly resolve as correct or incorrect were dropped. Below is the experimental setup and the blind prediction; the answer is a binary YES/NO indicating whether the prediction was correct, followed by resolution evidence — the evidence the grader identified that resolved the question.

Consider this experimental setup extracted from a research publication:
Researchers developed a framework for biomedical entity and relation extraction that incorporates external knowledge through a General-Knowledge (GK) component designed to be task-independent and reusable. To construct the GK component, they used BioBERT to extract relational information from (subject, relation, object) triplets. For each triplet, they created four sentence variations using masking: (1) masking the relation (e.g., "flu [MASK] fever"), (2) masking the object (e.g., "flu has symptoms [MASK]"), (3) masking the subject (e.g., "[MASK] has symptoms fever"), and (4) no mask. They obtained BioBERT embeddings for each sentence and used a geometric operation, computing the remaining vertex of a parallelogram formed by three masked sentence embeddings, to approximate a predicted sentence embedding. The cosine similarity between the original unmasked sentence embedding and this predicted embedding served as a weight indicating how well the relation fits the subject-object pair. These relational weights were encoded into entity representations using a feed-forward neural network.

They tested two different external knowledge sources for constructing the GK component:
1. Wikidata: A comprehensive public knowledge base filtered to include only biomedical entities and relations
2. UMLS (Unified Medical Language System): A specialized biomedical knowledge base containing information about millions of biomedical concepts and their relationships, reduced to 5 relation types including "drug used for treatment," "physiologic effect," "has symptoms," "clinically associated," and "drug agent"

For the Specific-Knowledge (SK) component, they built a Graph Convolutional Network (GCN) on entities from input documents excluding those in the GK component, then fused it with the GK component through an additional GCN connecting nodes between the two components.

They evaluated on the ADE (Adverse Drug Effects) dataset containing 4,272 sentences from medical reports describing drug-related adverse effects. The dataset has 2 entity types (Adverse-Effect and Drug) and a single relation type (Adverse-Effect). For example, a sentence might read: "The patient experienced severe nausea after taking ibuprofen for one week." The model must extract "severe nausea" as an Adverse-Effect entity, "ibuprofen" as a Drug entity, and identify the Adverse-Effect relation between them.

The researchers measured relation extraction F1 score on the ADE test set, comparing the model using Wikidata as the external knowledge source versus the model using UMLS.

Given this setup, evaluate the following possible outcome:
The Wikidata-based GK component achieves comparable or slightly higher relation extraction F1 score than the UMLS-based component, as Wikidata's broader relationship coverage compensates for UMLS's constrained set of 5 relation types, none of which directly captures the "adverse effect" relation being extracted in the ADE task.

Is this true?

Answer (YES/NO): YES